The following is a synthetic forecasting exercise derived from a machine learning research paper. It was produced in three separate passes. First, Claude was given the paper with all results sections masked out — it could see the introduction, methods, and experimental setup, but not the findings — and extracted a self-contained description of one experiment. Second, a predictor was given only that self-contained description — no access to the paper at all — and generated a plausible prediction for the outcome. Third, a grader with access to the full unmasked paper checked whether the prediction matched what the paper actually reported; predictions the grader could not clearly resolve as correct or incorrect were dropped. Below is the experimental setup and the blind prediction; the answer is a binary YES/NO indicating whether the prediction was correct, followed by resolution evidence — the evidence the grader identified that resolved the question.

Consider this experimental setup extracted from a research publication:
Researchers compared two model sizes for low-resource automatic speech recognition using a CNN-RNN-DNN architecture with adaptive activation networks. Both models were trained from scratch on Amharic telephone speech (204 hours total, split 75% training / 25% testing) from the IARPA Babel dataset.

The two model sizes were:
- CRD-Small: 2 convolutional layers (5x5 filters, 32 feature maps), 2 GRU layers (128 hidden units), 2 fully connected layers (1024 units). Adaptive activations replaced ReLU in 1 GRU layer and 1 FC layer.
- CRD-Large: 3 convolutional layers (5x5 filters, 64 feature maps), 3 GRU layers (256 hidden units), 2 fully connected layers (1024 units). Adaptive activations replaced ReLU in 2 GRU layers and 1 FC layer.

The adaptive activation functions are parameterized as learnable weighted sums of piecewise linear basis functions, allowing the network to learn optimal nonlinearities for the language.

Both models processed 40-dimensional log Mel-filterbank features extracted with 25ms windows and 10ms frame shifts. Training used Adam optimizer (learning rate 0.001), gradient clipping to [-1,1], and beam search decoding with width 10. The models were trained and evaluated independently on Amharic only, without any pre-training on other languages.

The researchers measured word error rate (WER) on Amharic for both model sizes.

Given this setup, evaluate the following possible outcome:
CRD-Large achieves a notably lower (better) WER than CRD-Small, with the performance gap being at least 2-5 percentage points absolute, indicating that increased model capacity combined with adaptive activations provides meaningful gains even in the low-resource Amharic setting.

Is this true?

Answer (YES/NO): YES